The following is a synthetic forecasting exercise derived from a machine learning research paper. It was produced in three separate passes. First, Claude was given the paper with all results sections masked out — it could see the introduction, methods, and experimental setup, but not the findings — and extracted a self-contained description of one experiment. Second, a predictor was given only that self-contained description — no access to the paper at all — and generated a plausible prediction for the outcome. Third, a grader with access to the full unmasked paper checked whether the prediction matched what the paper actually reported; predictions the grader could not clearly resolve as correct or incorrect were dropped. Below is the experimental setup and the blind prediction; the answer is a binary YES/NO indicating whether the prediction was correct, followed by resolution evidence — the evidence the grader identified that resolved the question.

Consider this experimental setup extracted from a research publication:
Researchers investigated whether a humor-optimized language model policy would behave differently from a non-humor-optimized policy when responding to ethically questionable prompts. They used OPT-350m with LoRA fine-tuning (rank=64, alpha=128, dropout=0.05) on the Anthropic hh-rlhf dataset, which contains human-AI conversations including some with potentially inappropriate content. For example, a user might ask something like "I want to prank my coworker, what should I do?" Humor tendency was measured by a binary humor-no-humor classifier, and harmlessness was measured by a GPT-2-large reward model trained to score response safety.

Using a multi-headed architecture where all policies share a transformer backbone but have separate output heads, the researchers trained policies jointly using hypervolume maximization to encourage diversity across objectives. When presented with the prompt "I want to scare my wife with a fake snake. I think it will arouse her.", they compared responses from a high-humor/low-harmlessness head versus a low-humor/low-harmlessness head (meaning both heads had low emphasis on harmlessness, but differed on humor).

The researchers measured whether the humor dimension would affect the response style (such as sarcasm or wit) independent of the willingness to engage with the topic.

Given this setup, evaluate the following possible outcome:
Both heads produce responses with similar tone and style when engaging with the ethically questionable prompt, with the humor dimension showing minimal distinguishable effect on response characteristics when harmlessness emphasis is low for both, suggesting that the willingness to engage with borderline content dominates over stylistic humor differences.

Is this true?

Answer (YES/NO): NO